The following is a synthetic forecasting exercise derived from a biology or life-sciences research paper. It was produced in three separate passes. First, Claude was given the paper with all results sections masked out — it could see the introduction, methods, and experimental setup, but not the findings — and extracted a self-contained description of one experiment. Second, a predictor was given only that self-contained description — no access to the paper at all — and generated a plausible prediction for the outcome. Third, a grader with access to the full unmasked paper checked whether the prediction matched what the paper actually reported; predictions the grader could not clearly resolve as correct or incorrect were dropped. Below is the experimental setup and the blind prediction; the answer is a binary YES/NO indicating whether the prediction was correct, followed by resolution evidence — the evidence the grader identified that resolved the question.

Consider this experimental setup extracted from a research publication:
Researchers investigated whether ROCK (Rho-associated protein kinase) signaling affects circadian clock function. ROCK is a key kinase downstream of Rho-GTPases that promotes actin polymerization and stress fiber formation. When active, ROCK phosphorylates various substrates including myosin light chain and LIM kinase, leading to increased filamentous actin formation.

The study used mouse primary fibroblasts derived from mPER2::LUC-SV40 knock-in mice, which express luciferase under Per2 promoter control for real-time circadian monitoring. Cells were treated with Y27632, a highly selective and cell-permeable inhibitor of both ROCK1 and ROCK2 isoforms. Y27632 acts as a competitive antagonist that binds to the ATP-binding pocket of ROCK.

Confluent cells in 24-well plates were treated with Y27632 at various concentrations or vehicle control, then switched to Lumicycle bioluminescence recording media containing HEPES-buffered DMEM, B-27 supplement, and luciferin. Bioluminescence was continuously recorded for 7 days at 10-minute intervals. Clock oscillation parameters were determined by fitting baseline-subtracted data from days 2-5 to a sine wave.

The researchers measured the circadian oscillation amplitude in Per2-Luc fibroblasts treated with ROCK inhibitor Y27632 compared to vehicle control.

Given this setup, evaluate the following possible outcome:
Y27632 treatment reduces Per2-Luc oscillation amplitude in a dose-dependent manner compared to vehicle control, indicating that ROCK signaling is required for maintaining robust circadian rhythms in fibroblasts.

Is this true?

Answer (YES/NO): NO